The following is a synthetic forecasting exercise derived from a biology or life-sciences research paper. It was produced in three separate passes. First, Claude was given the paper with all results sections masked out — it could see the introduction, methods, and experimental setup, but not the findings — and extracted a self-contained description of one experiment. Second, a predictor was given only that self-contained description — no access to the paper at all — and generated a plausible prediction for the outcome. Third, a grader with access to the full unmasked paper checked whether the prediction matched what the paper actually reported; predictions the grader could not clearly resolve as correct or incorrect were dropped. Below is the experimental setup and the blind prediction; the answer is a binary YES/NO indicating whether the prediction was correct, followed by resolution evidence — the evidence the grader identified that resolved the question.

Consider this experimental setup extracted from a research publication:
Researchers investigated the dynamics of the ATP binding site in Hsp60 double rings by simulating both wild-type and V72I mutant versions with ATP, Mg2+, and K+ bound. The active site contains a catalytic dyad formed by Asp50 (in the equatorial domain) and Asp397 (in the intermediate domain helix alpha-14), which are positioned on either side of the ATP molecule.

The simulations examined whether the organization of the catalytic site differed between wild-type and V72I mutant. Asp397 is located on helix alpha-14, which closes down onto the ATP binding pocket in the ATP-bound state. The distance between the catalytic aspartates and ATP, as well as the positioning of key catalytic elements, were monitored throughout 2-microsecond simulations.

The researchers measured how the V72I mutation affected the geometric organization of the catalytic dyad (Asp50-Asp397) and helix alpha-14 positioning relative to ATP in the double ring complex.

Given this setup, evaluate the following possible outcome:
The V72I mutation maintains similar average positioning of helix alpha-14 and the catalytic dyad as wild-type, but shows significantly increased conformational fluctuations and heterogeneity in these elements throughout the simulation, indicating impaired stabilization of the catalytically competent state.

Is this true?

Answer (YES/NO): NO